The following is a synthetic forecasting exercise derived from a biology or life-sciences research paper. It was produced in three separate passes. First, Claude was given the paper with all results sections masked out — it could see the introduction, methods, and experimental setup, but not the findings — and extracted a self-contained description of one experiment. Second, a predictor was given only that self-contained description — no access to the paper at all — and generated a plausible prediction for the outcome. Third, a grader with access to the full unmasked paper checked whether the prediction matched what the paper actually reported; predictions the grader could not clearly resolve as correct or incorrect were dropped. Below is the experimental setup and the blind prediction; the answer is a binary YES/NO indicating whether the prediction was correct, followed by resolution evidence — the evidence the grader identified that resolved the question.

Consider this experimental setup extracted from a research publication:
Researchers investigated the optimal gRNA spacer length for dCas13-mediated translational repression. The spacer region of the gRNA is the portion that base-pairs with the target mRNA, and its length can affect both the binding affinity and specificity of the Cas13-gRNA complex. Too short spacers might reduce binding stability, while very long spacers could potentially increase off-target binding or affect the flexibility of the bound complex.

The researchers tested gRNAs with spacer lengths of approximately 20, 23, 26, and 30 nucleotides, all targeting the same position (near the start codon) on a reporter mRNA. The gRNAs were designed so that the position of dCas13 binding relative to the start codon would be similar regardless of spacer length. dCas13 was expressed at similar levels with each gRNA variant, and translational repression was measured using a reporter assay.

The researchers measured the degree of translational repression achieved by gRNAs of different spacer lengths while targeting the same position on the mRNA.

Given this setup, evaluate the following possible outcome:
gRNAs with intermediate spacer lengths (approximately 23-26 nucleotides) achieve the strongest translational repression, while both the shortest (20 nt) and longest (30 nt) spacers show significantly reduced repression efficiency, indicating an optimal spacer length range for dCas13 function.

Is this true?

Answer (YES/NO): NO